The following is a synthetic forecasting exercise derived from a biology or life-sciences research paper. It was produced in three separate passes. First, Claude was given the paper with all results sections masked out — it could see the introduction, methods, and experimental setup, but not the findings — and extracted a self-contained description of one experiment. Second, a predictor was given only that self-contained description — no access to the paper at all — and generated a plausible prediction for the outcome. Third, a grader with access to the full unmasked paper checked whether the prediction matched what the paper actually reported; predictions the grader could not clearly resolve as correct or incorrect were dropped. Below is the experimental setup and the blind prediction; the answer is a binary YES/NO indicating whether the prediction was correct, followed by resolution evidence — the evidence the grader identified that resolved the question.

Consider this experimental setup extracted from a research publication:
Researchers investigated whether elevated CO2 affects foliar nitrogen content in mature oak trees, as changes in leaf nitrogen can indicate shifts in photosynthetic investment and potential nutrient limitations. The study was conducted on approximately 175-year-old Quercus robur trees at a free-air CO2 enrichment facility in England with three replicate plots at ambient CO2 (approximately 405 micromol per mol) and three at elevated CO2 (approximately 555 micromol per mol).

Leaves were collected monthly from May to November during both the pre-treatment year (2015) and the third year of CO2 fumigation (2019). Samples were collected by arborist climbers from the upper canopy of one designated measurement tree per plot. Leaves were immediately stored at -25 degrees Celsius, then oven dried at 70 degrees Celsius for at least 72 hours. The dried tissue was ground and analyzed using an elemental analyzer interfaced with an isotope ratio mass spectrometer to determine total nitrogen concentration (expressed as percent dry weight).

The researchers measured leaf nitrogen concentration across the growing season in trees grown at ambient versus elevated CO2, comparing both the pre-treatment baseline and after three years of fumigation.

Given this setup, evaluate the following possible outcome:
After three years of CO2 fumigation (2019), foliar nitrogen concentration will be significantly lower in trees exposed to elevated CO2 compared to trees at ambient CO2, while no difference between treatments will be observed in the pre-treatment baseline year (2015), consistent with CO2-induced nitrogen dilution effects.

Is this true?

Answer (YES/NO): NO